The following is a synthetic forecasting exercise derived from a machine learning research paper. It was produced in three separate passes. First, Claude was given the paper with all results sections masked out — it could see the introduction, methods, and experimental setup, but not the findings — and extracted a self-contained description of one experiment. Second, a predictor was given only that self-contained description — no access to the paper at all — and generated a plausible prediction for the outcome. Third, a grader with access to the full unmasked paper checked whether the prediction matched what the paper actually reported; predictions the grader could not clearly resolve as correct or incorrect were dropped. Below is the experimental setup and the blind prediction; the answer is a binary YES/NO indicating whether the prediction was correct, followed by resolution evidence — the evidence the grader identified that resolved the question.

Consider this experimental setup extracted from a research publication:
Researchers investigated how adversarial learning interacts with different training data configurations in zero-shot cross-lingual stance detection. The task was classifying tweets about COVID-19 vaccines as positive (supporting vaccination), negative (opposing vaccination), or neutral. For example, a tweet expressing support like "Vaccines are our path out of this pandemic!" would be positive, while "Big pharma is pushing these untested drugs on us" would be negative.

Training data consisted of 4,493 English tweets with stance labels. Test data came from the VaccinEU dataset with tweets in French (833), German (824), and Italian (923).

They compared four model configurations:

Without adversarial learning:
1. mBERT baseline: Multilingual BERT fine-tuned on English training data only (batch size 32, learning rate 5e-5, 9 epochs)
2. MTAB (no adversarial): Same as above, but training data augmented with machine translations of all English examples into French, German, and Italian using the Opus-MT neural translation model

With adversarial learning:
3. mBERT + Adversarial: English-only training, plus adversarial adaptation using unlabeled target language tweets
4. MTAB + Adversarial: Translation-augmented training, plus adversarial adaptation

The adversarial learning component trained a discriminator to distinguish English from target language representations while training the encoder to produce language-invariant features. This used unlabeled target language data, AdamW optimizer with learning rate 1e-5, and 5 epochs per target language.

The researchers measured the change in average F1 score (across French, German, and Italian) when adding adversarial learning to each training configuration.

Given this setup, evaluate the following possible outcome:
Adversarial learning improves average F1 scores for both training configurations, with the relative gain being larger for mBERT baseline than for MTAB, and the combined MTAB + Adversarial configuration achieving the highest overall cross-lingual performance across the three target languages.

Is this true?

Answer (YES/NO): NO